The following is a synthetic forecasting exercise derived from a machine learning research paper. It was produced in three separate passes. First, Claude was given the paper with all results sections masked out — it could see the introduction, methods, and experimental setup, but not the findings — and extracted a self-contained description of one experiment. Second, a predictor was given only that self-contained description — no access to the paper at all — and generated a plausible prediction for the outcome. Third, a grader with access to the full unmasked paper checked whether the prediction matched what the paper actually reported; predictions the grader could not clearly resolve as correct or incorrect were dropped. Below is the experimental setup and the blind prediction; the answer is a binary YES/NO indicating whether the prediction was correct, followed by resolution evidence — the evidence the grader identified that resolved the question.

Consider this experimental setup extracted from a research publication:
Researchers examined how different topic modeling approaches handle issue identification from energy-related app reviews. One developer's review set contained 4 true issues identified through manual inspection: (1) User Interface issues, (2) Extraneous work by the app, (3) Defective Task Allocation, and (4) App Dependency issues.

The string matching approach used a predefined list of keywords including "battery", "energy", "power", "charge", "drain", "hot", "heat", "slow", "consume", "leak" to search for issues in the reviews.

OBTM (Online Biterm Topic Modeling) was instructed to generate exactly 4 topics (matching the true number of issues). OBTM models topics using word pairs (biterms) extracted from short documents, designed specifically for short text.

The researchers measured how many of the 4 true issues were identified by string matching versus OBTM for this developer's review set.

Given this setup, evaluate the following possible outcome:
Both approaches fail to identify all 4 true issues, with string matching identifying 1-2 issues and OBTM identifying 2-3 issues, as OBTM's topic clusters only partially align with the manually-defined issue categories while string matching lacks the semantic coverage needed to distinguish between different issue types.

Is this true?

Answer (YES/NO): YES